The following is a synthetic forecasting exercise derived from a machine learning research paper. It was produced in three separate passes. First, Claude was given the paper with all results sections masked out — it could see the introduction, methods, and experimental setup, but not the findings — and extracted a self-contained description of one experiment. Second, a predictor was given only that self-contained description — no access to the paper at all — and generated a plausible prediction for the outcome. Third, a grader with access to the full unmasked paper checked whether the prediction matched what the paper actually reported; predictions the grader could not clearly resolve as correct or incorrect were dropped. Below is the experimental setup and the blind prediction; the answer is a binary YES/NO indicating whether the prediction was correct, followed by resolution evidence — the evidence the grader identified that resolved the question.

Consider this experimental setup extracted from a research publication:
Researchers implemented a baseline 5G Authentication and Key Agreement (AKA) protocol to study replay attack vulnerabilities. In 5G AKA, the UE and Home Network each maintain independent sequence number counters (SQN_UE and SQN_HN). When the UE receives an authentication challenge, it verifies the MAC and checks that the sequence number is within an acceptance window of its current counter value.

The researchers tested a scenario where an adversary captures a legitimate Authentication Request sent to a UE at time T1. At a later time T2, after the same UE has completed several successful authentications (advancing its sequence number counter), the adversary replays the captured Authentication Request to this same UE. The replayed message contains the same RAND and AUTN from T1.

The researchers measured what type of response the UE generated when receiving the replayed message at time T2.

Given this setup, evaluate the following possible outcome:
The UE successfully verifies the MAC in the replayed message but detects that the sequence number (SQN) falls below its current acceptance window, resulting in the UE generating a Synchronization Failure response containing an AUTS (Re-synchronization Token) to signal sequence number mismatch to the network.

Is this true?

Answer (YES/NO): YES